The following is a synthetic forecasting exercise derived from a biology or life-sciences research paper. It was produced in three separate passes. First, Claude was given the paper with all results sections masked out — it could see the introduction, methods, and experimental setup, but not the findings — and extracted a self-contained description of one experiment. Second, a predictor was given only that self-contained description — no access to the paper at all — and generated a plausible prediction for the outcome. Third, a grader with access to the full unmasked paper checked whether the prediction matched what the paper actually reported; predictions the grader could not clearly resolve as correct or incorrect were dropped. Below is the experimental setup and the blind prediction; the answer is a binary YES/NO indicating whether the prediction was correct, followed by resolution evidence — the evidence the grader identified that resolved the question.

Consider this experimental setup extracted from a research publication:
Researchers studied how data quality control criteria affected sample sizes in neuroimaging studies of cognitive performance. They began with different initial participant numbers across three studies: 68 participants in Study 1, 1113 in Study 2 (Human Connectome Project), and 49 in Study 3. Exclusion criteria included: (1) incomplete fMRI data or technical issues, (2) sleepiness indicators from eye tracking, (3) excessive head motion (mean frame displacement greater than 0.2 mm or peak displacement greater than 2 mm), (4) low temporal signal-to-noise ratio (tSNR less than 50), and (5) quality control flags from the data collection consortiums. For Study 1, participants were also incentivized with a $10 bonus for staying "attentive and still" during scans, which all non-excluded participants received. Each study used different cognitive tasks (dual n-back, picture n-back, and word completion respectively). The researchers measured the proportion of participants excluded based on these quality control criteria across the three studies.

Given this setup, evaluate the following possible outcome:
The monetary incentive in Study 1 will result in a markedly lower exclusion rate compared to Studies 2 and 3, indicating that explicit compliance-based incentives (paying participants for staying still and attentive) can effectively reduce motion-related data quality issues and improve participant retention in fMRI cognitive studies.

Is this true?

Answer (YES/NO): NO